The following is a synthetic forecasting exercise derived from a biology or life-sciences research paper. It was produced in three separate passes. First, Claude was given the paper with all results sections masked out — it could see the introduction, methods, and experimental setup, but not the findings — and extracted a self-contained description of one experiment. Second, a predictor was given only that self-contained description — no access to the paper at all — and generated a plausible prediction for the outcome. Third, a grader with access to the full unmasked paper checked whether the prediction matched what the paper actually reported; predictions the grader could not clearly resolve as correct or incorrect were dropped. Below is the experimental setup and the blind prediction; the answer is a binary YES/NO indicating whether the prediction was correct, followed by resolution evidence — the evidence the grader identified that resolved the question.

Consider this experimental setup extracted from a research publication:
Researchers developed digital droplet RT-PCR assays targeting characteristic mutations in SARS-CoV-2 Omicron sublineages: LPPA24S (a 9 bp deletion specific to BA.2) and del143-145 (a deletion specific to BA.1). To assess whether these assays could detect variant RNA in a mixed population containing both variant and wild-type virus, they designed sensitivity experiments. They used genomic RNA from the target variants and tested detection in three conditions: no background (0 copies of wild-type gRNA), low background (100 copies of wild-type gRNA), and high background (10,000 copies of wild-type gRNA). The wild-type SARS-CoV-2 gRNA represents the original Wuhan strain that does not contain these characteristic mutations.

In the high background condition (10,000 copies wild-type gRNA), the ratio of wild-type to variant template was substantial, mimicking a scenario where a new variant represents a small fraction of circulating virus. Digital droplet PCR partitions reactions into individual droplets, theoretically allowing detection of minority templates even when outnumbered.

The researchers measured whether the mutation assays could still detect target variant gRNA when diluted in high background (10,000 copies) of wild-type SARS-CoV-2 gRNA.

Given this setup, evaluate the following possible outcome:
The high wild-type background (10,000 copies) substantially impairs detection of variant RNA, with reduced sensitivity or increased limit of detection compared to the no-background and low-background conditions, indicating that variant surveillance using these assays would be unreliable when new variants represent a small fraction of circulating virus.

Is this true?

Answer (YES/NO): NO